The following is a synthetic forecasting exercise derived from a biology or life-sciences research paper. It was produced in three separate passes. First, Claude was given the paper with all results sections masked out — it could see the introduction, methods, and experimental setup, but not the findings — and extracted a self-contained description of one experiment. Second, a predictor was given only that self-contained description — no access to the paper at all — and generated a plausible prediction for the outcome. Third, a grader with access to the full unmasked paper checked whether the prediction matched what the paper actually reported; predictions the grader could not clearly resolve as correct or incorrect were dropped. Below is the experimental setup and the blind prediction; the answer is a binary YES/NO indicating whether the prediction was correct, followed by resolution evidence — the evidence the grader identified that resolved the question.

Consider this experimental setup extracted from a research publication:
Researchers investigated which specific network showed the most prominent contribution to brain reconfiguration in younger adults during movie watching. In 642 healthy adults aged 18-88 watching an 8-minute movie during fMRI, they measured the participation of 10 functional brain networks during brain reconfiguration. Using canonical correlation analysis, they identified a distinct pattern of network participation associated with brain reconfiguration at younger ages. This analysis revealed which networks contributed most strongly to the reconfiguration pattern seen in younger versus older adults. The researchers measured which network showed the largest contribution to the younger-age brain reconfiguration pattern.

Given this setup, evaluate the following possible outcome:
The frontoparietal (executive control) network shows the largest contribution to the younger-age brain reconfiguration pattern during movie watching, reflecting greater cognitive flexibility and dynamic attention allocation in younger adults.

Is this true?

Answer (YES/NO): NO